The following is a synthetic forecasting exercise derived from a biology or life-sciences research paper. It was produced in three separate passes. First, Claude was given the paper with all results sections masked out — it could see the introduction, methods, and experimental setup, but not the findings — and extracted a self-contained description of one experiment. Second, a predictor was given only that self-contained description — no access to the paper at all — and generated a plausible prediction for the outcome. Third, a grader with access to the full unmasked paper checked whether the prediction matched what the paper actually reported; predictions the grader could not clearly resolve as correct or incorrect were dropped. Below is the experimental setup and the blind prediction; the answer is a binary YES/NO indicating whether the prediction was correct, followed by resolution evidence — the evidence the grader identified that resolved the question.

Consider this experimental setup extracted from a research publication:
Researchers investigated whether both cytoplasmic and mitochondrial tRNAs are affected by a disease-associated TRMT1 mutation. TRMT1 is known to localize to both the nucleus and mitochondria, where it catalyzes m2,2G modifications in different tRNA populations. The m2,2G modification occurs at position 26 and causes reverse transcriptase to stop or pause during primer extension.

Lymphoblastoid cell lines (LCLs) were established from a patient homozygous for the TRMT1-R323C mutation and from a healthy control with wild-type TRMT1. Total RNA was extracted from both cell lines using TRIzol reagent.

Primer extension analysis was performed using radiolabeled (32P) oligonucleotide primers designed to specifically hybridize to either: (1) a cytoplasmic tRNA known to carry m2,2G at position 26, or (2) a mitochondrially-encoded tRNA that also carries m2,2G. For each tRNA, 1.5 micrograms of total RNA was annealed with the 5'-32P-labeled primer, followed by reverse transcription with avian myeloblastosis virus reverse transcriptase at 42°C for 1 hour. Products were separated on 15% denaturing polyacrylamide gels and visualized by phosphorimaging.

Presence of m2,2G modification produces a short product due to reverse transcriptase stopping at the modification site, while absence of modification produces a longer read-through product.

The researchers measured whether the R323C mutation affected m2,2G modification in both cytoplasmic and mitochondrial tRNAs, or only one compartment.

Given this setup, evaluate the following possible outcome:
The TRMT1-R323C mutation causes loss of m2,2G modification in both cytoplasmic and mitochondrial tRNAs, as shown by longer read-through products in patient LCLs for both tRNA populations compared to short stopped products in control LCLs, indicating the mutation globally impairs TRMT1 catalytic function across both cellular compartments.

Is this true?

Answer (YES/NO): YES